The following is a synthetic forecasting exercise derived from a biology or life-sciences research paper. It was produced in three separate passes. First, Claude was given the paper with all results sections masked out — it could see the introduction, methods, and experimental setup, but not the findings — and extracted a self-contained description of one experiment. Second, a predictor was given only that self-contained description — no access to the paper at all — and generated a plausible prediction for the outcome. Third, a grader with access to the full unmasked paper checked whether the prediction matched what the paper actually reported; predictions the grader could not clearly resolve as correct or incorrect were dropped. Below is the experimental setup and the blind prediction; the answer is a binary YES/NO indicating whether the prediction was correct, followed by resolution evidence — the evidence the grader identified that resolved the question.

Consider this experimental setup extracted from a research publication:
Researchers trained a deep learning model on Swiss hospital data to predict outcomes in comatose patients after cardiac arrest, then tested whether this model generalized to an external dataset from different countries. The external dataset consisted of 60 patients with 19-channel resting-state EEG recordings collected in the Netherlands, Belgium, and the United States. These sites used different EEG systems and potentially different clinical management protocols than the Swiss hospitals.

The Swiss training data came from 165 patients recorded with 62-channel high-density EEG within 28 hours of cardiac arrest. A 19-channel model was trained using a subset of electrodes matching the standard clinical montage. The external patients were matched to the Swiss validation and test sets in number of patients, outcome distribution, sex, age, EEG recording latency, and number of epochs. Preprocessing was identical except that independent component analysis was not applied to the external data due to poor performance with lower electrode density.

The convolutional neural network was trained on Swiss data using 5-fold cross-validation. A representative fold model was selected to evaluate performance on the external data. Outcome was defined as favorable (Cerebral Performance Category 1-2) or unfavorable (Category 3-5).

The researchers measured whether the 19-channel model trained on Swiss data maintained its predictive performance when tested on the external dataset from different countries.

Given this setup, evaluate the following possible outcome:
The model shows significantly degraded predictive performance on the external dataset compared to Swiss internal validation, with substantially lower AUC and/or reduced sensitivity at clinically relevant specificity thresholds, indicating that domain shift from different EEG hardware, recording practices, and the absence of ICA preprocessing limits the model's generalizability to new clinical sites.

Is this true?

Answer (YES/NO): NO